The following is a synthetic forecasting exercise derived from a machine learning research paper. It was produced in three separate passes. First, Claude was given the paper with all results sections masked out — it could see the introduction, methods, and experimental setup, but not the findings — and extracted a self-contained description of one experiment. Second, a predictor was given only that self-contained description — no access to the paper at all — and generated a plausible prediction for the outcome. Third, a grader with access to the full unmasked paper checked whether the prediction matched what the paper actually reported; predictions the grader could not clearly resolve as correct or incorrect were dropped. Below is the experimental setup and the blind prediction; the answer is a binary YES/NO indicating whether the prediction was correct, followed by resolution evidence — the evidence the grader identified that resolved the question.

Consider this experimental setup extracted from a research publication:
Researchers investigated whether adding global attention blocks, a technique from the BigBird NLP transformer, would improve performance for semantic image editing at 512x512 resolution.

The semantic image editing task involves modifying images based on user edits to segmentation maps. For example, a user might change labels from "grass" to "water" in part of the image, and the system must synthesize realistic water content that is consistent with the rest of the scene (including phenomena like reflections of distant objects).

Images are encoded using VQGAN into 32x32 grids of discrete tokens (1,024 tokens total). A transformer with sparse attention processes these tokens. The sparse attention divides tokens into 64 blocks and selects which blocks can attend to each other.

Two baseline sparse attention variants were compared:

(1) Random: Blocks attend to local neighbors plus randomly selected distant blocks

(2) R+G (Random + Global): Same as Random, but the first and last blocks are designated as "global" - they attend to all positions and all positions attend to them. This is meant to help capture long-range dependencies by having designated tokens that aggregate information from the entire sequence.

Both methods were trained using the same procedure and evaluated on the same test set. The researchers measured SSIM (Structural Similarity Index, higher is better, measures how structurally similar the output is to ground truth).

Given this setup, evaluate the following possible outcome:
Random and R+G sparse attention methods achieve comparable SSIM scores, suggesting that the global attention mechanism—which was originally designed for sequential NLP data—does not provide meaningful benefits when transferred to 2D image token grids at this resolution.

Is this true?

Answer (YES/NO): YES